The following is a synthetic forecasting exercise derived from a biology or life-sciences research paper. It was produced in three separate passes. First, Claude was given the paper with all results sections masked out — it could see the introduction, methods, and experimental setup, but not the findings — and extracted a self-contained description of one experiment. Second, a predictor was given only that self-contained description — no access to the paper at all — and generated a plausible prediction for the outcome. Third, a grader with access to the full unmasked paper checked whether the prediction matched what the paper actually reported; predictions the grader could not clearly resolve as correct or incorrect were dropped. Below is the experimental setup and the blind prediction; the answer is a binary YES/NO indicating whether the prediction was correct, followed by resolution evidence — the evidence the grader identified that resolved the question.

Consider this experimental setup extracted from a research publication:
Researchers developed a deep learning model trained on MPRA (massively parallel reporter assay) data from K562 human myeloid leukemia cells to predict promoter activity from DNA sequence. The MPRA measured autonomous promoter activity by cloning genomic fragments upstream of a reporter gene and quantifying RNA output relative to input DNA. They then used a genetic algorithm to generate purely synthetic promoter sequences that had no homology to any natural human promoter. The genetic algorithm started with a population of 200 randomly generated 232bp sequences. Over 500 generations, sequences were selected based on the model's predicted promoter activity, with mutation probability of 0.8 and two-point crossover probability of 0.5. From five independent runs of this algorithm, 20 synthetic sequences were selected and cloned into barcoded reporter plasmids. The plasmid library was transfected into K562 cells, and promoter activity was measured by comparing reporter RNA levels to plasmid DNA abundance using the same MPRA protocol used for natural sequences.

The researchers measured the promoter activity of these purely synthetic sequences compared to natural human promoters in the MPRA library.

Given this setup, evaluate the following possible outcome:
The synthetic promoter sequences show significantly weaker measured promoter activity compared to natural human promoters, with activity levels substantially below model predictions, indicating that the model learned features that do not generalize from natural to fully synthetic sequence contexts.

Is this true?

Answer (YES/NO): NO